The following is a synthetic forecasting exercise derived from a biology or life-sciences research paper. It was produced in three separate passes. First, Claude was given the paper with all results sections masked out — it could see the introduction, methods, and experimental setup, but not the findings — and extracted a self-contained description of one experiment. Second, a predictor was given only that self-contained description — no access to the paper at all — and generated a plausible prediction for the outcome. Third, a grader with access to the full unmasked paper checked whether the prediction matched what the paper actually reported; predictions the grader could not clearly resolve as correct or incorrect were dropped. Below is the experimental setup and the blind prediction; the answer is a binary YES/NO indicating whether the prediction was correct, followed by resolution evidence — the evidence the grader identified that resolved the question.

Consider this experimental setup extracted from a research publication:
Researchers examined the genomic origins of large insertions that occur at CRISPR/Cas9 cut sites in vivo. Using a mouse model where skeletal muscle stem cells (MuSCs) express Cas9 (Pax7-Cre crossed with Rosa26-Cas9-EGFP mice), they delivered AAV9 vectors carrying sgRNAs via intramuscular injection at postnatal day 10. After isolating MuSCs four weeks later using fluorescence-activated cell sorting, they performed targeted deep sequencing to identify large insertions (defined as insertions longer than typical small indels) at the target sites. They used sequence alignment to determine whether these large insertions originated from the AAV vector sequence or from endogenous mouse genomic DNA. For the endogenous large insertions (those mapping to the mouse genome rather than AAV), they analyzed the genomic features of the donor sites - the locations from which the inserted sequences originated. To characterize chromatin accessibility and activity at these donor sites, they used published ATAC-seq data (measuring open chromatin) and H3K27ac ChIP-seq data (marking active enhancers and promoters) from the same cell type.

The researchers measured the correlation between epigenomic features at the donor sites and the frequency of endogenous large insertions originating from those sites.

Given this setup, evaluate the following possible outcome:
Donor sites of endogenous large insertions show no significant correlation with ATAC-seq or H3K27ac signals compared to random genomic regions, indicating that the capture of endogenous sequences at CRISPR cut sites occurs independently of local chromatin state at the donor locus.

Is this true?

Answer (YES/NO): NO